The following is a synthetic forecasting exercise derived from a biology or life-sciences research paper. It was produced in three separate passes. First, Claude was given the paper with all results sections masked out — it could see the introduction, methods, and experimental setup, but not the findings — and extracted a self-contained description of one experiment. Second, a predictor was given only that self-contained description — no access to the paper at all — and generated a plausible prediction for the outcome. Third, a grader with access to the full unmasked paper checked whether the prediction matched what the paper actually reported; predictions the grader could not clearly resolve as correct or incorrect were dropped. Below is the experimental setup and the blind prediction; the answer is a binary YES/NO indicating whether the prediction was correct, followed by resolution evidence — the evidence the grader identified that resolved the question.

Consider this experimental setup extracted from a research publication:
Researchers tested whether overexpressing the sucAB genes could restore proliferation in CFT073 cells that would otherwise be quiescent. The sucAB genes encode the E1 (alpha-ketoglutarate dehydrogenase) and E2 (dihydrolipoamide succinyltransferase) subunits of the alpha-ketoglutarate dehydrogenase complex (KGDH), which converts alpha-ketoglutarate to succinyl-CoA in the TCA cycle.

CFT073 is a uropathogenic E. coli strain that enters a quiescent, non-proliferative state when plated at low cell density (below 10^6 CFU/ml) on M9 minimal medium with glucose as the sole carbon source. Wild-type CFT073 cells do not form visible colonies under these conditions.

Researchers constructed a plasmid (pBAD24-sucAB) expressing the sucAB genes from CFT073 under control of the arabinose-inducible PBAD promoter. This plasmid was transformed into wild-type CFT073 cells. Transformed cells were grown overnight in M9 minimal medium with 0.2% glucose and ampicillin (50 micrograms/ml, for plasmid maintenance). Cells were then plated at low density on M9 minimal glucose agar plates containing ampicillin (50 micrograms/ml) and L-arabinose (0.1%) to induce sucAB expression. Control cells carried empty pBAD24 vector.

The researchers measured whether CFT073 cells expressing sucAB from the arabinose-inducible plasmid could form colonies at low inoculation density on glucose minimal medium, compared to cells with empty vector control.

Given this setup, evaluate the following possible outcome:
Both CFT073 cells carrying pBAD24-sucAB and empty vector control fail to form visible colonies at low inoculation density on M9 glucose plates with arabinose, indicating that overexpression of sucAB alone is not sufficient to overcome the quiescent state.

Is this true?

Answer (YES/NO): NO